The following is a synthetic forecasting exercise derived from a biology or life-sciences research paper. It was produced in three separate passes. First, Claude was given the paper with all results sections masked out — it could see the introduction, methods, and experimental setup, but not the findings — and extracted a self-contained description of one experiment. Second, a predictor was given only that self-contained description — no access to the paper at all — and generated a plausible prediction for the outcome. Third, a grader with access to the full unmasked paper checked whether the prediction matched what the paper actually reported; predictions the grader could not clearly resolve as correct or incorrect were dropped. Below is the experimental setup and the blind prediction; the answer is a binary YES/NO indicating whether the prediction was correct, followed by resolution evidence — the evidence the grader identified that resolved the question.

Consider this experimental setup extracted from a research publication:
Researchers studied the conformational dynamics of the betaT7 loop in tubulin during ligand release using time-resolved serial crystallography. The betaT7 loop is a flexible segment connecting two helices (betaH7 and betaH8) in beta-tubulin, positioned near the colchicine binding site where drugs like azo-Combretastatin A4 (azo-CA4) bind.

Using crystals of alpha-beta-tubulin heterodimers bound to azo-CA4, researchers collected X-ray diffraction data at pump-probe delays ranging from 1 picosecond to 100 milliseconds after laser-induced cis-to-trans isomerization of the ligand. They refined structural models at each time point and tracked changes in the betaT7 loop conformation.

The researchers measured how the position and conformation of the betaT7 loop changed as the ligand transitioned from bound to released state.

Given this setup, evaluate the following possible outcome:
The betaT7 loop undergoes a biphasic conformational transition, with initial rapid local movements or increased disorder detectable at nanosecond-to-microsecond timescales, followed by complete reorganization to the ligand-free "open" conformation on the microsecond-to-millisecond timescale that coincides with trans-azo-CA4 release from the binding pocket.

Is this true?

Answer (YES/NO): NO